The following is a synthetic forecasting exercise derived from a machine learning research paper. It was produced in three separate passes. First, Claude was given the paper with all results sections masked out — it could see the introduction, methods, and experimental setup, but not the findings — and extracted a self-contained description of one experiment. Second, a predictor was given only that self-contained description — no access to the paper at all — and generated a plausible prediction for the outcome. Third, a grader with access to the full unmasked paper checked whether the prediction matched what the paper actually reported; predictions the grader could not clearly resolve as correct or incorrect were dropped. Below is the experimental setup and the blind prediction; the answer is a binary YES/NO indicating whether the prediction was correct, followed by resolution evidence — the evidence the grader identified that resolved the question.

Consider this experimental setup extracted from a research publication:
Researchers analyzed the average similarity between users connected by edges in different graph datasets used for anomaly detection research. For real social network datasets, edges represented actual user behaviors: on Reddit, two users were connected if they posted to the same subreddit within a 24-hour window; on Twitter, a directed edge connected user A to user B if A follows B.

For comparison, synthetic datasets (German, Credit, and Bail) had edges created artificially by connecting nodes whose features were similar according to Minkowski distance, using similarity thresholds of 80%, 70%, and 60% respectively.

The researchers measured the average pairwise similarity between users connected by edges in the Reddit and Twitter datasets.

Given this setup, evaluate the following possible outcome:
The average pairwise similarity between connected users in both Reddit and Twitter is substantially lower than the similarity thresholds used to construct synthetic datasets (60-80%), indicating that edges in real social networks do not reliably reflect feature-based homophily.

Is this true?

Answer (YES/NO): YES